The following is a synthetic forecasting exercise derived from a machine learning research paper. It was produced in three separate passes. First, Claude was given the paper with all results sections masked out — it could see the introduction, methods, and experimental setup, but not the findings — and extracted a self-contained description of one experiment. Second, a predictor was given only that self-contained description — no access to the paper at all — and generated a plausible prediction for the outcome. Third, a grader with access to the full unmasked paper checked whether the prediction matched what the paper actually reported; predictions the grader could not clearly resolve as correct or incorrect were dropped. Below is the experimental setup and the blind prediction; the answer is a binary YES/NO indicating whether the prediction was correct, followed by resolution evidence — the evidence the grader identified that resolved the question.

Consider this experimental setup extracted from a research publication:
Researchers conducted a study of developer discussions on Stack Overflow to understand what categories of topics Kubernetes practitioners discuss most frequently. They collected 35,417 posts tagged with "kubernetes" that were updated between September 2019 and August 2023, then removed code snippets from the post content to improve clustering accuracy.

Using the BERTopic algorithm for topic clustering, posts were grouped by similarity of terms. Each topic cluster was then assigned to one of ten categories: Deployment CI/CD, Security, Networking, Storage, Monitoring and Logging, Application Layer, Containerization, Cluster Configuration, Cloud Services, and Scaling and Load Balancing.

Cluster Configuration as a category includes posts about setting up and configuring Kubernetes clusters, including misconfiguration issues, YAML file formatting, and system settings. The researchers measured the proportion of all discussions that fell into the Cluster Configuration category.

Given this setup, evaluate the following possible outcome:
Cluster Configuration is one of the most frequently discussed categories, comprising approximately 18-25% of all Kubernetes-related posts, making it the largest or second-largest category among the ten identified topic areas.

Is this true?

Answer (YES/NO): NO